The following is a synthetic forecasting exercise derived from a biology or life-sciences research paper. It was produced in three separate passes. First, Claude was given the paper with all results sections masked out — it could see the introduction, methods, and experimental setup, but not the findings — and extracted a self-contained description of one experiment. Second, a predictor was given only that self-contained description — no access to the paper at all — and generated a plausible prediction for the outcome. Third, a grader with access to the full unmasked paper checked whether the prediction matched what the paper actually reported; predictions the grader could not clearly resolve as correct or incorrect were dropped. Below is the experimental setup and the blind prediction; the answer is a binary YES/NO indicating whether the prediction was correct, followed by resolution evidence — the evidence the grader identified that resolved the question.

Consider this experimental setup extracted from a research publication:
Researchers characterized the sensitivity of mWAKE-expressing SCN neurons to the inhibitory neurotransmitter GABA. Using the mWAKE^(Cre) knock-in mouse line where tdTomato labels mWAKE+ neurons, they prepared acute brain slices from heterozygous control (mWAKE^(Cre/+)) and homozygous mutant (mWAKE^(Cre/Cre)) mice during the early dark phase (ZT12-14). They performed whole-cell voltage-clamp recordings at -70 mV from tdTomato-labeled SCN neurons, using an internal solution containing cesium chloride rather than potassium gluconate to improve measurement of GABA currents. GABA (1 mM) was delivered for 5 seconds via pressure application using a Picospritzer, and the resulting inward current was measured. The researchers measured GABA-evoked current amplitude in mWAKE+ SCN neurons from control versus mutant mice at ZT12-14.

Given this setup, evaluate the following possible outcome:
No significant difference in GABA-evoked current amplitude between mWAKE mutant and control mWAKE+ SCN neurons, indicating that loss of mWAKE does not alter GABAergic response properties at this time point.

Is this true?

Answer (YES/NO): NO